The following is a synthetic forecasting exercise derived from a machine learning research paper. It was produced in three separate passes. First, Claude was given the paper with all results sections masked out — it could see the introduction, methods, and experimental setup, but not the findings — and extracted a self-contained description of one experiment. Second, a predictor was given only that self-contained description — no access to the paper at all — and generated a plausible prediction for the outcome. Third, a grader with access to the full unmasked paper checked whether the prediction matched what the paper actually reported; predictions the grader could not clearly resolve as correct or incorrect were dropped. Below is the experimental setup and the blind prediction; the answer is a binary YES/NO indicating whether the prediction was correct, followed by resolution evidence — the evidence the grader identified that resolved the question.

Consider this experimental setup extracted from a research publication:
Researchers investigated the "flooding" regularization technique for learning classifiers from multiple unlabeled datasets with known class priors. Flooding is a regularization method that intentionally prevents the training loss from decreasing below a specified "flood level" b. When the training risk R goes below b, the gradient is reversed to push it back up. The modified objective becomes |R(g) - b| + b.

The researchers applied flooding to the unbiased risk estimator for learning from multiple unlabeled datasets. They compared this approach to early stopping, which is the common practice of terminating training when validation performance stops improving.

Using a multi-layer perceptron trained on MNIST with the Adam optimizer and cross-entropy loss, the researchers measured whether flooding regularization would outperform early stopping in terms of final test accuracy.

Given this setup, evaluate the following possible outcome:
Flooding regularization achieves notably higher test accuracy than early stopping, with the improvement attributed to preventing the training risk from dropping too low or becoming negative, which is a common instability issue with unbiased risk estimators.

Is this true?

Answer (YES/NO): NO